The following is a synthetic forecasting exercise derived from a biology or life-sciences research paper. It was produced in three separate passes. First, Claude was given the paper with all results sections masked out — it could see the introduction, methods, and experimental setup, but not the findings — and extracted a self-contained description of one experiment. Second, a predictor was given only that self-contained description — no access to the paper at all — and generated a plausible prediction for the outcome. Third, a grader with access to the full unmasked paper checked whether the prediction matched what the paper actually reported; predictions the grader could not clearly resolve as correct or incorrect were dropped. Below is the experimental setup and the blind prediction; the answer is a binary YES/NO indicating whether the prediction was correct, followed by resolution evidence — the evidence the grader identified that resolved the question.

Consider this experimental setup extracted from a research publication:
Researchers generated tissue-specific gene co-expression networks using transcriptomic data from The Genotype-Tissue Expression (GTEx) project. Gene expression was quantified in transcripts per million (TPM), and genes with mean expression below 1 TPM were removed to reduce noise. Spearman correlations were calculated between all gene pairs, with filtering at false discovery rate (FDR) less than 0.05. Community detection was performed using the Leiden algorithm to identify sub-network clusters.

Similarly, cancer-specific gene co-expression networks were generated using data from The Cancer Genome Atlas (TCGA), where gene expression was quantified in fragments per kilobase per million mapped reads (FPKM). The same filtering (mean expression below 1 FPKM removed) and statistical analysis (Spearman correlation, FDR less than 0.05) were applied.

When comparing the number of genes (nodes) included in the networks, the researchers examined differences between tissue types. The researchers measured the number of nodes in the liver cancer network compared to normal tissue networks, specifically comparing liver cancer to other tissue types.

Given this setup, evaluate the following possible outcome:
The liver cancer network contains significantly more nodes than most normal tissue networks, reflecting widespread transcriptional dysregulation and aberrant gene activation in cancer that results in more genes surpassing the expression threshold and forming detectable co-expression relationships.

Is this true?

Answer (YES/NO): NO